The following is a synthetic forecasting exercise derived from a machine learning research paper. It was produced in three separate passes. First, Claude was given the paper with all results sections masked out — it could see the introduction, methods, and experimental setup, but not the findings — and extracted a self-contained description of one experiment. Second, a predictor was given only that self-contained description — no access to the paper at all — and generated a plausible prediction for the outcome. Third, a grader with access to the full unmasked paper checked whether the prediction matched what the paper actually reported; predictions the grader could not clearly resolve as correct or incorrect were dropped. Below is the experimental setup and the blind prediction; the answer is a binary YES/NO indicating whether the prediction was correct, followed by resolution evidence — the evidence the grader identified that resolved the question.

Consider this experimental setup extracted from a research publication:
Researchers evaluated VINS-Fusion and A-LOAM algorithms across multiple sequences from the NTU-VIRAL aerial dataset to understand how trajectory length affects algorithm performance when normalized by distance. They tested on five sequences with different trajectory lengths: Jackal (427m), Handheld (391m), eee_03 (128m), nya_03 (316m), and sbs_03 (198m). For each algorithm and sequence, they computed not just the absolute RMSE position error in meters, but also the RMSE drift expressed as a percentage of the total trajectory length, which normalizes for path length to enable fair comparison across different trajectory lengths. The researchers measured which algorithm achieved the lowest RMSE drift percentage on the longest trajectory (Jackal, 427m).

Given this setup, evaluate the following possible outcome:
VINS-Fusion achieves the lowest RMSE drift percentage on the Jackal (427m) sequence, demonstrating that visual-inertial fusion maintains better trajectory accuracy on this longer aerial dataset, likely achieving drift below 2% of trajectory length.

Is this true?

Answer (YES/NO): YES